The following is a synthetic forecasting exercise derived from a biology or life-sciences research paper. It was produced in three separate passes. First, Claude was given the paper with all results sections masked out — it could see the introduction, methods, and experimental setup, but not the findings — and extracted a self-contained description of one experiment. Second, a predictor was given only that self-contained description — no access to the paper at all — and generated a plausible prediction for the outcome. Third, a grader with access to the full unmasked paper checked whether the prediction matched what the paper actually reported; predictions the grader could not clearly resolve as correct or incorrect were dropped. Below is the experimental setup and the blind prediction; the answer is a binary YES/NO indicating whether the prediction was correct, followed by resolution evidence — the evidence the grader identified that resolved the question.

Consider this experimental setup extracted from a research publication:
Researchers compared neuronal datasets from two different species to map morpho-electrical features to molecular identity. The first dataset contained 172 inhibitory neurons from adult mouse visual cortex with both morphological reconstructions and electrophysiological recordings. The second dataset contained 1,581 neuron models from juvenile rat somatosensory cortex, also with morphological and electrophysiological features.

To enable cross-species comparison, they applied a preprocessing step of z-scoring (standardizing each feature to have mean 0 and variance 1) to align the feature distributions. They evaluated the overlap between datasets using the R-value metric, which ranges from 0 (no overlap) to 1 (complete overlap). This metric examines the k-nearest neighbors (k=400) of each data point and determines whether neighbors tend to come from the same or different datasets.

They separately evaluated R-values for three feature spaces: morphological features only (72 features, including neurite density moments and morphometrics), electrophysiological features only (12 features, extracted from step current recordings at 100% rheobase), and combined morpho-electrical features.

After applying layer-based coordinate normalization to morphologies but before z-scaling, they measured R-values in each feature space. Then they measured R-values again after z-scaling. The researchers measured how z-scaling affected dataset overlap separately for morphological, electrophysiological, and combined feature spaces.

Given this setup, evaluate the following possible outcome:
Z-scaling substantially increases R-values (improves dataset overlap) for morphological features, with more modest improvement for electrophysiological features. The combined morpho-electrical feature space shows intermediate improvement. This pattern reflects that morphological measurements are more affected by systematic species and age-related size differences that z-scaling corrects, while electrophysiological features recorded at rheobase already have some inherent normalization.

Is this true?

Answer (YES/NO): NO